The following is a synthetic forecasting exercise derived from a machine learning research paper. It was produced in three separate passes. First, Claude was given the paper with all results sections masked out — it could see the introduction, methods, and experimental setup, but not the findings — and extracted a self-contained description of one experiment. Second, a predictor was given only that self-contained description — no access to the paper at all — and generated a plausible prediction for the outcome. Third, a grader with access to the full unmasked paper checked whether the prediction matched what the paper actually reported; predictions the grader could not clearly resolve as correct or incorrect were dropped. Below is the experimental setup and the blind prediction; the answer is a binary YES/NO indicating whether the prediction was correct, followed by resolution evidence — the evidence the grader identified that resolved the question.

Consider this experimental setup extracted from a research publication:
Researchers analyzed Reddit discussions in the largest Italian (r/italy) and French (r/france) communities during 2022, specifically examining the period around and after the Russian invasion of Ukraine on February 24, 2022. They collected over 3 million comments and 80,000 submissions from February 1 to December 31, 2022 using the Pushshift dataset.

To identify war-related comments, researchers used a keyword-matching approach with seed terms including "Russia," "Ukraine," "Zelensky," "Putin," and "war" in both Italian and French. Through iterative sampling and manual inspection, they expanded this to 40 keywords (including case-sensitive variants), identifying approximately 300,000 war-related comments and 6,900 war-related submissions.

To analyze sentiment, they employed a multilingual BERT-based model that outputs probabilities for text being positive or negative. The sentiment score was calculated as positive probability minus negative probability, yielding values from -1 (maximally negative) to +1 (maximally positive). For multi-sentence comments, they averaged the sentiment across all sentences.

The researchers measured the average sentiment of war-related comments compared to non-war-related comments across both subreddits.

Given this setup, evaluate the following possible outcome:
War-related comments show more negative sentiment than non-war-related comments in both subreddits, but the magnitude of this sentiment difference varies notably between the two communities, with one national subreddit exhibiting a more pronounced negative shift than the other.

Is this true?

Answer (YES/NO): NO